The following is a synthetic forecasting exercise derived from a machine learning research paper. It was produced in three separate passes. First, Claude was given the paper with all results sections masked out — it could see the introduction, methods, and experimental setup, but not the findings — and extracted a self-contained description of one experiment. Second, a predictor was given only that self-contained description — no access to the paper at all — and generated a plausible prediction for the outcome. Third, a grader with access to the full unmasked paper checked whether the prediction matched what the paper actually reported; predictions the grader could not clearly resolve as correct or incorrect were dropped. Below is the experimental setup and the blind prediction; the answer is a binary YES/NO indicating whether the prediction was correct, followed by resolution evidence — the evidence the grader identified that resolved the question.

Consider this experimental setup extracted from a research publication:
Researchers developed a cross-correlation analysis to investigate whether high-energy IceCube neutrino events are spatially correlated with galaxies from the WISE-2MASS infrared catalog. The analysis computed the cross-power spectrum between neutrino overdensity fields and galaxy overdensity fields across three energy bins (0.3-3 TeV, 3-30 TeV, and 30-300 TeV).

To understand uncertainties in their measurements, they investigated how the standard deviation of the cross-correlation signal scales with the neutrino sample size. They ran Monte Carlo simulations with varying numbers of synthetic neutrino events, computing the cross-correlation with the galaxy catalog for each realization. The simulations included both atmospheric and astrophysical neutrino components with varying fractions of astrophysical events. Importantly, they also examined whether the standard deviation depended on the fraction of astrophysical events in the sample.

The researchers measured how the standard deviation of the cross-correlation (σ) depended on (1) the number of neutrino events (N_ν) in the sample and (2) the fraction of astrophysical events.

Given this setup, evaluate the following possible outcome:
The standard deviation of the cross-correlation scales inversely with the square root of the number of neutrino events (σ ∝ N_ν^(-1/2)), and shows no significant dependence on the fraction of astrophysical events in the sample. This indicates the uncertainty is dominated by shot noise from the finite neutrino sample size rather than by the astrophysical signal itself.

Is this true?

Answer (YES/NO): YES